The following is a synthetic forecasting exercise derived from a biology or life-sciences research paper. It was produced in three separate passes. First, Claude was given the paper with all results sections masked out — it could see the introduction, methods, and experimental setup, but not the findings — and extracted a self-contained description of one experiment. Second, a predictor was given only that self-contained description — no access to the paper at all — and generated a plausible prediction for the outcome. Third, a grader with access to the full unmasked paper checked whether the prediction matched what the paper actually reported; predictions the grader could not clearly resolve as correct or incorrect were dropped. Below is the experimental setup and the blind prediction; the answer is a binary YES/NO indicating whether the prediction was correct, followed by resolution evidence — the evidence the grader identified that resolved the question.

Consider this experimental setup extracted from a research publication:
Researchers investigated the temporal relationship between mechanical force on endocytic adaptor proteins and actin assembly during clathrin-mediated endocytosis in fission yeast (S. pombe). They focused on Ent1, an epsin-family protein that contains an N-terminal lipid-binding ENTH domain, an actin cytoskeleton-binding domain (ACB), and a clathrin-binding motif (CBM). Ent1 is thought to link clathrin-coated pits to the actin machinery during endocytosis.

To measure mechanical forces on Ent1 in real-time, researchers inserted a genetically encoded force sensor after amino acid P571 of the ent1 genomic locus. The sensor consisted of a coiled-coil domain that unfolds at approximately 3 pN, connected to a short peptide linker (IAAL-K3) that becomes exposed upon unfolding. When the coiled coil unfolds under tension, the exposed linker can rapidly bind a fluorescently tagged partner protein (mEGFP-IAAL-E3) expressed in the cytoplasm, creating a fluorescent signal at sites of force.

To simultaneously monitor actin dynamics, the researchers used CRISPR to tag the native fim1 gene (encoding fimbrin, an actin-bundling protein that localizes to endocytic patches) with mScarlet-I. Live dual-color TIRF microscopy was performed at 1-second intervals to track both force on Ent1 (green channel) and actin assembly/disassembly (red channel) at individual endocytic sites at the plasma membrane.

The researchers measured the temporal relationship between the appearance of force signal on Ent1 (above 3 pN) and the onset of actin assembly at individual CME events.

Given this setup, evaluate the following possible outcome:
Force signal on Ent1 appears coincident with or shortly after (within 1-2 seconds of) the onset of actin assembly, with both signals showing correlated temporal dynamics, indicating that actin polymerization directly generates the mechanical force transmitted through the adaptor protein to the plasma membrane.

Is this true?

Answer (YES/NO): NO